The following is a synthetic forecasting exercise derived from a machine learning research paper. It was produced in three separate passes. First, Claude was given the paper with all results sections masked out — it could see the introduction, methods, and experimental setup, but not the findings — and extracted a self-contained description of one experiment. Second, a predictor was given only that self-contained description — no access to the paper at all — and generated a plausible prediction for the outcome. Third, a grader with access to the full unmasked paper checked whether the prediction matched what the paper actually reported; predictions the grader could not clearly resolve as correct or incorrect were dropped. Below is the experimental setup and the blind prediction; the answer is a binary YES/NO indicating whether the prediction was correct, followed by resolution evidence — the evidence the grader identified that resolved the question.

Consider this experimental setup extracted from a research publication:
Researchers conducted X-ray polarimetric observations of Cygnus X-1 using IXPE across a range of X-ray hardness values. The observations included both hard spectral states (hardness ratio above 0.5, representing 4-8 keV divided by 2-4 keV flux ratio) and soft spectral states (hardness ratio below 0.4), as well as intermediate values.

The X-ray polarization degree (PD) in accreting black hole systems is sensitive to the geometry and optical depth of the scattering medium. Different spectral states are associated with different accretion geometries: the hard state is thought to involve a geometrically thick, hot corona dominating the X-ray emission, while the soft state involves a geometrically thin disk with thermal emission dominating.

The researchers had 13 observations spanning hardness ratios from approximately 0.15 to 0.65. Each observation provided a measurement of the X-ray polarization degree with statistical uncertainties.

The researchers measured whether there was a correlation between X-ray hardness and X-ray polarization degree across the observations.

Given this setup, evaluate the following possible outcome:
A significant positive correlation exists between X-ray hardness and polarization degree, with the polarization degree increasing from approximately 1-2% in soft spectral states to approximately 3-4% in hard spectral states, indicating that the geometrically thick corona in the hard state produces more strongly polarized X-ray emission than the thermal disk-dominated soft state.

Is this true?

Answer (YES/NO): NO